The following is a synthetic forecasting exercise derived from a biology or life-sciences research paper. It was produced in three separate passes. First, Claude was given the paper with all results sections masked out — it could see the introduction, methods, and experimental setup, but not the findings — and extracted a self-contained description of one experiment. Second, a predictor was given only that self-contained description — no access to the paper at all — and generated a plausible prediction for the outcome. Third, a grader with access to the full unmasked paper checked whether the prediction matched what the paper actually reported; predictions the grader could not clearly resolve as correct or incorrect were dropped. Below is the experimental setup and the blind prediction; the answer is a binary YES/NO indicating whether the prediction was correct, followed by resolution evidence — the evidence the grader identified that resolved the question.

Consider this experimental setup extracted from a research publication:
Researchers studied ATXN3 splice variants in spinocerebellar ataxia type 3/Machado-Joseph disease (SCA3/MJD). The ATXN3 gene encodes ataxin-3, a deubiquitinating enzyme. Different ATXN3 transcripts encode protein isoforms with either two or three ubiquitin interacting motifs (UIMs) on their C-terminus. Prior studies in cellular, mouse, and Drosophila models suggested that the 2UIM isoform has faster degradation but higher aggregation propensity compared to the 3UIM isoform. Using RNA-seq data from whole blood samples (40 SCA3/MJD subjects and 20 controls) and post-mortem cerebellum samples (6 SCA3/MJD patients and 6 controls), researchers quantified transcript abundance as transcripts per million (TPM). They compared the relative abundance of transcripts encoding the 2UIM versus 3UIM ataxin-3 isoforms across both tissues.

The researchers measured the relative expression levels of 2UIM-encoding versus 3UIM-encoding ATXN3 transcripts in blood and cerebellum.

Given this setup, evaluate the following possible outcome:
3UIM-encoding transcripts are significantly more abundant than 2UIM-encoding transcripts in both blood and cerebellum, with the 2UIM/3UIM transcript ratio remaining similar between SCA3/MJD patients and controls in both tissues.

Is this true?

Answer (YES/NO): NO